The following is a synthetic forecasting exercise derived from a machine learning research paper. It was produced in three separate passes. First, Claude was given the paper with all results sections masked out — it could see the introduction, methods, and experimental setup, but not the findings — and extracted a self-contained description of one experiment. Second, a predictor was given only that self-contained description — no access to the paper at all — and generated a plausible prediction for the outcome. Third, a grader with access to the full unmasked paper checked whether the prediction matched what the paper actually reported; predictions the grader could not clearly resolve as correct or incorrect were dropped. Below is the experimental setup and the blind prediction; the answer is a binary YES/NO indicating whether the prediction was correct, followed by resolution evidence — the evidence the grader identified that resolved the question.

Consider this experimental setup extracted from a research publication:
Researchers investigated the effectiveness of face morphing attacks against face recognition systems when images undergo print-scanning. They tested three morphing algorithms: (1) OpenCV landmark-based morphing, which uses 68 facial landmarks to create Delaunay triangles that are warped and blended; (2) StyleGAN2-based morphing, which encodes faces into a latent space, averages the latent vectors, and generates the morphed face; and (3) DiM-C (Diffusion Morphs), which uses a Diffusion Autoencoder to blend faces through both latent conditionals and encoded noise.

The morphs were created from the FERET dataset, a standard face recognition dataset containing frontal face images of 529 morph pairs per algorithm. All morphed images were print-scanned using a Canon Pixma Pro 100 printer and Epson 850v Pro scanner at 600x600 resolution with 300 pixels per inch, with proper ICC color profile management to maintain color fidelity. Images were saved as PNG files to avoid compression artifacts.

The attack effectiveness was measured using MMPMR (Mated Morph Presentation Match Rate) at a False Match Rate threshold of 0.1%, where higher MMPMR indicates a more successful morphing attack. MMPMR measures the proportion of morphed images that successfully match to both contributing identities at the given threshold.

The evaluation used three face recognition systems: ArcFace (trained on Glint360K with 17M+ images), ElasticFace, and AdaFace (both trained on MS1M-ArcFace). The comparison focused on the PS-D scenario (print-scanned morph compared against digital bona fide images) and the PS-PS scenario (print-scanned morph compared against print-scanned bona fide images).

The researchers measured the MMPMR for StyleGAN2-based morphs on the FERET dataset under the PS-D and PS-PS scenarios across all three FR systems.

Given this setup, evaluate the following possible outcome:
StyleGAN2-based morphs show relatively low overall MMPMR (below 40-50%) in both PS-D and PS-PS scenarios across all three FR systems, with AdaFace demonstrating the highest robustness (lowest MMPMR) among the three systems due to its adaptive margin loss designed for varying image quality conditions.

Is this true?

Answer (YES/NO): NO